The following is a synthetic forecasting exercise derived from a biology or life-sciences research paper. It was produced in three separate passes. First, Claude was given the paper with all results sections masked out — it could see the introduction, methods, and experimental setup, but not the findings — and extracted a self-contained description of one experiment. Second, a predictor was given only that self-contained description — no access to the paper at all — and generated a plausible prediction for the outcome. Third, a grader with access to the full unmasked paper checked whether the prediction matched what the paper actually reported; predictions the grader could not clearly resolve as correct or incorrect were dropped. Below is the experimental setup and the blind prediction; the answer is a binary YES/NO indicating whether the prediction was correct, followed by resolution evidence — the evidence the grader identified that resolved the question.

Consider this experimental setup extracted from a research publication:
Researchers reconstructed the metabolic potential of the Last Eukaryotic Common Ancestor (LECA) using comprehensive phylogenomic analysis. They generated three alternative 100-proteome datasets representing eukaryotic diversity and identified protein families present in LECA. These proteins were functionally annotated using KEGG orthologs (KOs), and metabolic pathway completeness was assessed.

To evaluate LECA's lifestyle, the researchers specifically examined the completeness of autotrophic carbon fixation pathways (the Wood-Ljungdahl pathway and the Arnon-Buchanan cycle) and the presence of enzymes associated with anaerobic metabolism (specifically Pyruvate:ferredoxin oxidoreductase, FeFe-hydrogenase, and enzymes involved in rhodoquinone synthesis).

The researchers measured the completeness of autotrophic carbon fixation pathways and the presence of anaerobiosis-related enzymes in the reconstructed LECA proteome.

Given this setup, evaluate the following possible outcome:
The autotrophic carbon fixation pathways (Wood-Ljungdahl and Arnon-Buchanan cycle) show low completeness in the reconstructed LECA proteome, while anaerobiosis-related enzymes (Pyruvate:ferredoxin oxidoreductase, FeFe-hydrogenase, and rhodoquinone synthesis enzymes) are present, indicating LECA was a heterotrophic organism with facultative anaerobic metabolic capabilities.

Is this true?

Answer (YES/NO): NO